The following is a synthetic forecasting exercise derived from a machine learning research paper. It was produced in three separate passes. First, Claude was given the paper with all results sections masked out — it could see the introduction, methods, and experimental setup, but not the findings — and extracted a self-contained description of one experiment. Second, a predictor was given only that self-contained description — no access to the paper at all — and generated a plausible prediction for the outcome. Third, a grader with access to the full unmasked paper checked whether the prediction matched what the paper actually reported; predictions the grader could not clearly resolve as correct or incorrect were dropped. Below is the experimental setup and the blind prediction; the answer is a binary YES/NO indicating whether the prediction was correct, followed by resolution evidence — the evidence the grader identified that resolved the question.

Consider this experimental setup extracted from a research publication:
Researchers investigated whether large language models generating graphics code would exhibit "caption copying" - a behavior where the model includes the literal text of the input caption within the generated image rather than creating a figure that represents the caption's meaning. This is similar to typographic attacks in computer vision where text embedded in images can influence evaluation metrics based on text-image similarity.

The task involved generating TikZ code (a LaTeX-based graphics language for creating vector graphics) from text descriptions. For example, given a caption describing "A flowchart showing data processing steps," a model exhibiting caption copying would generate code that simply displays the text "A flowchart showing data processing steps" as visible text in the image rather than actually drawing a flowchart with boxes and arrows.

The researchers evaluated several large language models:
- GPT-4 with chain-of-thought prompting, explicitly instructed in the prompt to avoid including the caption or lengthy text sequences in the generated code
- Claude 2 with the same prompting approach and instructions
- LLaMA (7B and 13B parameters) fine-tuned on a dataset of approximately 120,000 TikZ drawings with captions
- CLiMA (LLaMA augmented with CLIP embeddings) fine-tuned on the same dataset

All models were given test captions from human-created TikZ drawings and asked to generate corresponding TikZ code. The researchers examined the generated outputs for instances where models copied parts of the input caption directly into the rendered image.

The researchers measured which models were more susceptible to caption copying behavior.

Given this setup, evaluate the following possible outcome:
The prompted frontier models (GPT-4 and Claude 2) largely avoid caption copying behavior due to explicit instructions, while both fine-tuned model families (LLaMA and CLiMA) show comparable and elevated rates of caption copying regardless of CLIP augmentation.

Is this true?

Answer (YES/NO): NO